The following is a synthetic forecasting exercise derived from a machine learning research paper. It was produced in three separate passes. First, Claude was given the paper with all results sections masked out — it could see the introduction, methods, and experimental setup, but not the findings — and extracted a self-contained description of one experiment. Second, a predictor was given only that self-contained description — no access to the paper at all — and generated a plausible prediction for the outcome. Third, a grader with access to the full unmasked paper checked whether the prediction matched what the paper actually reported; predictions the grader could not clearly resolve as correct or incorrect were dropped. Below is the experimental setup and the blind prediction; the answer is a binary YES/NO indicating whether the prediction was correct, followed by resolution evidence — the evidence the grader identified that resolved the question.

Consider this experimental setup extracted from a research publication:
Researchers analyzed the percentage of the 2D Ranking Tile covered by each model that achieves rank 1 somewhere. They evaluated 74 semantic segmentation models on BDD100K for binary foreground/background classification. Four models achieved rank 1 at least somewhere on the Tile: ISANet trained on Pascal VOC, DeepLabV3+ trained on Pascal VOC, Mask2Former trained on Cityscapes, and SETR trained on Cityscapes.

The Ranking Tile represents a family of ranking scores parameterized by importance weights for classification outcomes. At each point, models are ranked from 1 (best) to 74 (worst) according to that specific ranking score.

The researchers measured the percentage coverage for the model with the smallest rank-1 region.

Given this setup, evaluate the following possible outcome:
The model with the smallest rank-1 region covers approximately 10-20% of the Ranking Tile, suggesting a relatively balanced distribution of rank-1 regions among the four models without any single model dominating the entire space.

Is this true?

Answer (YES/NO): NO